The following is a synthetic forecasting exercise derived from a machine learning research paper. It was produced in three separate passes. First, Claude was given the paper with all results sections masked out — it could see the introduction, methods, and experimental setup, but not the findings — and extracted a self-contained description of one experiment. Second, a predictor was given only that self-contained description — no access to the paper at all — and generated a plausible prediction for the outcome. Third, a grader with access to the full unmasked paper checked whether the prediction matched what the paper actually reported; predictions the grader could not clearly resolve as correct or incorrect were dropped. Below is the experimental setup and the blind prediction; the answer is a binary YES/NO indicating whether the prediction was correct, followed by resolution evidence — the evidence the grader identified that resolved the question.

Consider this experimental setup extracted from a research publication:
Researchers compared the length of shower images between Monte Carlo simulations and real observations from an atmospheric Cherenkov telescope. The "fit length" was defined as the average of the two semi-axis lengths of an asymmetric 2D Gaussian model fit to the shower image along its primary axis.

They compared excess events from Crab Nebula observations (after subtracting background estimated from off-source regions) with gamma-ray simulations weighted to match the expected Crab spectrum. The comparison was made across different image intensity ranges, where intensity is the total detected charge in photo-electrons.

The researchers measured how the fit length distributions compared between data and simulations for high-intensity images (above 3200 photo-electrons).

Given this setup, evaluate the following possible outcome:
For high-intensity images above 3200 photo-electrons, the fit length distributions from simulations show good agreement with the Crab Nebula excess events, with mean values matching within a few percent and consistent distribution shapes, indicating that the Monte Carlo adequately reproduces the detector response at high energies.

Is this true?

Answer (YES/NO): NO